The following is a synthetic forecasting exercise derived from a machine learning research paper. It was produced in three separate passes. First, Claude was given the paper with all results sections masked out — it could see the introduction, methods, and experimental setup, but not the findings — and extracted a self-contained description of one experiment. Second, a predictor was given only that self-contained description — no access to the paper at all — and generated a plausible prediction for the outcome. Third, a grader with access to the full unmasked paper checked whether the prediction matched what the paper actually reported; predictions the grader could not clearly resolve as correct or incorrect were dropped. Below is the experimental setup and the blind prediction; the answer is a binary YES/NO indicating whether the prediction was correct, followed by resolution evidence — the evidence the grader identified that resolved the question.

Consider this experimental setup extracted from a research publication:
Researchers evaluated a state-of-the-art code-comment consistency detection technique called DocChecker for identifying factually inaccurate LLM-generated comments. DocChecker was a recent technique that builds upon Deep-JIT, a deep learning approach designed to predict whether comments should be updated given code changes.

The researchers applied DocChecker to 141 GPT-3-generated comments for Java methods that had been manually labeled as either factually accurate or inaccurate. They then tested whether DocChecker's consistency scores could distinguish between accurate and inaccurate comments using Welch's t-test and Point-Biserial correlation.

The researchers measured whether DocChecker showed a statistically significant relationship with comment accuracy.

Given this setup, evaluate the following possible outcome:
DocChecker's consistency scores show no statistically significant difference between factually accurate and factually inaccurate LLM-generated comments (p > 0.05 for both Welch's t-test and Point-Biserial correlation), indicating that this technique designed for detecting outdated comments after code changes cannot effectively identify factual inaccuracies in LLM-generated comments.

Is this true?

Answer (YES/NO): YES